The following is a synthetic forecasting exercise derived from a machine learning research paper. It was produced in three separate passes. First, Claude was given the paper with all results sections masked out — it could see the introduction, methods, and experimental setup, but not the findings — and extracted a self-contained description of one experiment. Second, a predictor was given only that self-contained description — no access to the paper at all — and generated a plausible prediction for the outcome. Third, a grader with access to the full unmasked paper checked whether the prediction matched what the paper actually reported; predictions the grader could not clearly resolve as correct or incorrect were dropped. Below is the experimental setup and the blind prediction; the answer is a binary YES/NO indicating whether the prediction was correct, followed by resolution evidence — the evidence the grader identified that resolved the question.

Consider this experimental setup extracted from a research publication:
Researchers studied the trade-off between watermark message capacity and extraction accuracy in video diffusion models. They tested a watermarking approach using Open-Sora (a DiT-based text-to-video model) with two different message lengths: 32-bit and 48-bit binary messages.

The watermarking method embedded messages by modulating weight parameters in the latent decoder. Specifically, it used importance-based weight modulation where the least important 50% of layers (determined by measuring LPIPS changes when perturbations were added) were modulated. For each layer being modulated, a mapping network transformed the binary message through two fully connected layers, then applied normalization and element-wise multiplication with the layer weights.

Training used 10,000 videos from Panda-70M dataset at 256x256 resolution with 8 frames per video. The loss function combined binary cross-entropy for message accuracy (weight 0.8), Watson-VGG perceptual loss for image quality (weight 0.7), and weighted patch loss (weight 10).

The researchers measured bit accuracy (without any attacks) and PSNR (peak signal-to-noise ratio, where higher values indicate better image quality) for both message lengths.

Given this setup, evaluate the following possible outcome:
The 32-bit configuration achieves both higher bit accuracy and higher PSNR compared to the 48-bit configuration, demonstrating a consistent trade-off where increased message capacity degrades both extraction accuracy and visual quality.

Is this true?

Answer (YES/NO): YES